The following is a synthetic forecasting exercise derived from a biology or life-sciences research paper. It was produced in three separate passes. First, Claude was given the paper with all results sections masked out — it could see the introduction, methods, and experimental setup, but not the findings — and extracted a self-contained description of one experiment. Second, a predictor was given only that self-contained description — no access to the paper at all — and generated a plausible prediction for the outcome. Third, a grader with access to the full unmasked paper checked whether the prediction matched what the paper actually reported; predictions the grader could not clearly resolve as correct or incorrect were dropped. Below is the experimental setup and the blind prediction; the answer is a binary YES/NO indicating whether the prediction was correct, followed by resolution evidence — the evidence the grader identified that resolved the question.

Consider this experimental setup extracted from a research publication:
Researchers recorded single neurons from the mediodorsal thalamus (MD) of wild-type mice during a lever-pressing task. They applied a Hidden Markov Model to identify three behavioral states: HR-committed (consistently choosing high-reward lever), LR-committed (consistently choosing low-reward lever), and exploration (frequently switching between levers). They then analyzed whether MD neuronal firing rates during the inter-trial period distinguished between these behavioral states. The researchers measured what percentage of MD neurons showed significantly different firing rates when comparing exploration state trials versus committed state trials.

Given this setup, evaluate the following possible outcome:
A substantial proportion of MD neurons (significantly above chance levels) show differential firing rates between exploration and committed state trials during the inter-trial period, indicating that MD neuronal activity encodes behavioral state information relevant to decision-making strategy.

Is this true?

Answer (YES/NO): YES